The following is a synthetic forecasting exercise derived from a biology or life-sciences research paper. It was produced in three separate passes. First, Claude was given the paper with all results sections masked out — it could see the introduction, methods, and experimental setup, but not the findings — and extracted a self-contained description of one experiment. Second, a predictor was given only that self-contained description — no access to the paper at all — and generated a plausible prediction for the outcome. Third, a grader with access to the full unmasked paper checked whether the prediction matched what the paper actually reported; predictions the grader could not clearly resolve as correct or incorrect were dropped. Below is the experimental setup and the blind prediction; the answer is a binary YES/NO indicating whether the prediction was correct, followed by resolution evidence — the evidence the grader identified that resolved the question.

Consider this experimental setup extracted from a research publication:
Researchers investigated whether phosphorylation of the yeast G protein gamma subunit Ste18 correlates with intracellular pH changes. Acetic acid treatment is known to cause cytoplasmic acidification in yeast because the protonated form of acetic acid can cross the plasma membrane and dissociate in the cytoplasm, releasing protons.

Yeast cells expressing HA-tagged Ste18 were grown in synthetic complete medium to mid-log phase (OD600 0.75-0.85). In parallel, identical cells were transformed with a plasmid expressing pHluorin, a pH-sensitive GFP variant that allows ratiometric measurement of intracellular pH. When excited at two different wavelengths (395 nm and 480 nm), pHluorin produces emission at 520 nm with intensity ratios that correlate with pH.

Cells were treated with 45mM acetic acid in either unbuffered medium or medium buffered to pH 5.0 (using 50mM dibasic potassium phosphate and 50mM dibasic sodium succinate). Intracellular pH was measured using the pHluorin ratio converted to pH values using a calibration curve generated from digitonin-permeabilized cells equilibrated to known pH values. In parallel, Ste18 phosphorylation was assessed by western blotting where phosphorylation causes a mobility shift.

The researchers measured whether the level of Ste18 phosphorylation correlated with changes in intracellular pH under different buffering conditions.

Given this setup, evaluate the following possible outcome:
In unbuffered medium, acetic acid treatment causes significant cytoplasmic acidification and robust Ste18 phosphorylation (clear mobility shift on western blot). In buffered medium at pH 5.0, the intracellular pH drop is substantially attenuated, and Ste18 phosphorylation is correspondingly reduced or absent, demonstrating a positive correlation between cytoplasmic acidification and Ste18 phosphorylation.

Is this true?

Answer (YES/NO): YES